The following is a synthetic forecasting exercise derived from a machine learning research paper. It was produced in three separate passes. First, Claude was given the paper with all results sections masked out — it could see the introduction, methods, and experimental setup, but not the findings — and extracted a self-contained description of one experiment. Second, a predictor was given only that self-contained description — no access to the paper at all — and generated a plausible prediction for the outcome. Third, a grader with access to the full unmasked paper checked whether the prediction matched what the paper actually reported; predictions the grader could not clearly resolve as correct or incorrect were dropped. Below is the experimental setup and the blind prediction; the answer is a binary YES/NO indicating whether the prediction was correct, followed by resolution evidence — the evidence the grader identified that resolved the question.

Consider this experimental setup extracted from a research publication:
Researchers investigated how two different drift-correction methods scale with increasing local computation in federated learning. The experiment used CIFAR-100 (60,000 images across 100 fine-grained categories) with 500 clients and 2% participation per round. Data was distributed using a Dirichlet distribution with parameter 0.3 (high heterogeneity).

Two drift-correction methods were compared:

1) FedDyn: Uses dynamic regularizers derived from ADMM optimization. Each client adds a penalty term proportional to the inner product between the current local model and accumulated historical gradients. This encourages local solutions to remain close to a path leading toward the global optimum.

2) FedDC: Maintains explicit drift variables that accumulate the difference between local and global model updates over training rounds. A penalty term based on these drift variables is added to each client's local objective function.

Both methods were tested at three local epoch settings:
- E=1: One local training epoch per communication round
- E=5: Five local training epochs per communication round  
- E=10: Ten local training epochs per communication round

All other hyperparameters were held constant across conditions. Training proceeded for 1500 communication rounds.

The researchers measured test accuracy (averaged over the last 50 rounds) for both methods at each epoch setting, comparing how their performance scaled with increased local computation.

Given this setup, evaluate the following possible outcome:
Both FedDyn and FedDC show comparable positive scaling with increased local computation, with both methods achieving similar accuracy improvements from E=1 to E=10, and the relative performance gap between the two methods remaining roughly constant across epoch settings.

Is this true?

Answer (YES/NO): NO